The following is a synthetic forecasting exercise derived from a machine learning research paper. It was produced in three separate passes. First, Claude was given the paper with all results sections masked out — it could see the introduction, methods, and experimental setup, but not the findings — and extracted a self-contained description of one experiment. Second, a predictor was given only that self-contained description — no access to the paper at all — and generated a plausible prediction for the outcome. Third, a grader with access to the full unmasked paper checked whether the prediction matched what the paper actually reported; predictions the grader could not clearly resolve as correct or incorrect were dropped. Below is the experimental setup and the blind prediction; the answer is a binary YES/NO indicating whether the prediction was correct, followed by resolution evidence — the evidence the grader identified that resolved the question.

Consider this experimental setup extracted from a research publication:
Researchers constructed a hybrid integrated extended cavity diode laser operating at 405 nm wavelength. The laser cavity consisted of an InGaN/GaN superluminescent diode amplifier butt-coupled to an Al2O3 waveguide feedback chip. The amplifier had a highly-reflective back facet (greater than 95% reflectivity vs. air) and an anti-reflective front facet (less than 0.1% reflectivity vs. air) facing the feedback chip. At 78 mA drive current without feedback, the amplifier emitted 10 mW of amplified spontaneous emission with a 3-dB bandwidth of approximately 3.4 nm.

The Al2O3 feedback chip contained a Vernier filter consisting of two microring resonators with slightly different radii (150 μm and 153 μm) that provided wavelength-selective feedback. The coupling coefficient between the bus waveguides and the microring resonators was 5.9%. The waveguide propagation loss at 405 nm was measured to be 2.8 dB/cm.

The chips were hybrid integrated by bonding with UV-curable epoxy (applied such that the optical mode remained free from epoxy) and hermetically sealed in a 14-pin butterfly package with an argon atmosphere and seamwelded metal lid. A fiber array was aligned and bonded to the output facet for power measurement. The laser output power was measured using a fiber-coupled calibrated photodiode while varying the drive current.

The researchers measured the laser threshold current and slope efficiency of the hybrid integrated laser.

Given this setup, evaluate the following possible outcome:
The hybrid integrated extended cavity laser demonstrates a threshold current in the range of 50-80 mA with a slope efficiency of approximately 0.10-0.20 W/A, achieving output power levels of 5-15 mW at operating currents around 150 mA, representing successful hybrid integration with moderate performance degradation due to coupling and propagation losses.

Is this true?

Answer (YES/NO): NO